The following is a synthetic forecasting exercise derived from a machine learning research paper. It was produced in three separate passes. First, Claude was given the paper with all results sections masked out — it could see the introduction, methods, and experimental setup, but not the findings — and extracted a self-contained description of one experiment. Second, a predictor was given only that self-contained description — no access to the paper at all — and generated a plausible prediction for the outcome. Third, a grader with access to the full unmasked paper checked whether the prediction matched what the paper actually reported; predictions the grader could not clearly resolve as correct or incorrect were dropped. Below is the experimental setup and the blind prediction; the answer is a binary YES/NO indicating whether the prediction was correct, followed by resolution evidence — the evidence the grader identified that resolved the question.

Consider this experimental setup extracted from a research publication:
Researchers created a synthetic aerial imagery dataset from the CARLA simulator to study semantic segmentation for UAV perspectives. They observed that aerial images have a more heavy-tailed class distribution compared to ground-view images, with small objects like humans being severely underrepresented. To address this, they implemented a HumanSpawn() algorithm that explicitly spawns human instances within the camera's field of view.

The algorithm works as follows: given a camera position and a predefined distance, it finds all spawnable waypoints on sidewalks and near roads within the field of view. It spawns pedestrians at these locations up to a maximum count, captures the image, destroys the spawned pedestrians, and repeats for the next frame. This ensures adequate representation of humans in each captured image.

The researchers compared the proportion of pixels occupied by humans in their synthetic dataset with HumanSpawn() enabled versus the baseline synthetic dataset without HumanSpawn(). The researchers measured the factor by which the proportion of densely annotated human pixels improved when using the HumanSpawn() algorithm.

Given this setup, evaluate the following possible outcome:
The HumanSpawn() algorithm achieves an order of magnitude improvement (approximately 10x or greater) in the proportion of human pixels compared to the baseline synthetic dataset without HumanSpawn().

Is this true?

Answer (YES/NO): YES